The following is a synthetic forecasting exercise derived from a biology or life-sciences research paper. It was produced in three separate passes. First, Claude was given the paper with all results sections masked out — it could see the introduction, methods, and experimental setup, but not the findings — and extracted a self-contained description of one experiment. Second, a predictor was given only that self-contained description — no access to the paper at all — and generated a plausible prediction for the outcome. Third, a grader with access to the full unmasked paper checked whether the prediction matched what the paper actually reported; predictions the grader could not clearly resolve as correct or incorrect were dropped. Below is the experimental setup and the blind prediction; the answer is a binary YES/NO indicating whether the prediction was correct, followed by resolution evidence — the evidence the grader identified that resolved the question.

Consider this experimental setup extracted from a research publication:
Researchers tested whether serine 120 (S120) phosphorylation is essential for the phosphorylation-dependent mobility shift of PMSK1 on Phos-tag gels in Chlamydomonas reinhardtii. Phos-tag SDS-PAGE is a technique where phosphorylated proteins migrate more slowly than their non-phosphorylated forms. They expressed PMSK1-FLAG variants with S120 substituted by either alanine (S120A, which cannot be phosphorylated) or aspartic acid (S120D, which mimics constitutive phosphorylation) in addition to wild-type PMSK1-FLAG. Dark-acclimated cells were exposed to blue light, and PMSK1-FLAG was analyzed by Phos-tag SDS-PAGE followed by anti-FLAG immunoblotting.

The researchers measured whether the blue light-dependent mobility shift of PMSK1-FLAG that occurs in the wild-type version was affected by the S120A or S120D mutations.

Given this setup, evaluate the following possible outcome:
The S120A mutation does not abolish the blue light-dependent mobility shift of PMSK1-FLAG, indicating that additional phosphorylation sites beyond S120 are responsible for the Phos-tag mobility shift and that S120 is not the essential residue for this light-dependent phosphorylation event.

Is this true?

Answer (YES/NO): NO